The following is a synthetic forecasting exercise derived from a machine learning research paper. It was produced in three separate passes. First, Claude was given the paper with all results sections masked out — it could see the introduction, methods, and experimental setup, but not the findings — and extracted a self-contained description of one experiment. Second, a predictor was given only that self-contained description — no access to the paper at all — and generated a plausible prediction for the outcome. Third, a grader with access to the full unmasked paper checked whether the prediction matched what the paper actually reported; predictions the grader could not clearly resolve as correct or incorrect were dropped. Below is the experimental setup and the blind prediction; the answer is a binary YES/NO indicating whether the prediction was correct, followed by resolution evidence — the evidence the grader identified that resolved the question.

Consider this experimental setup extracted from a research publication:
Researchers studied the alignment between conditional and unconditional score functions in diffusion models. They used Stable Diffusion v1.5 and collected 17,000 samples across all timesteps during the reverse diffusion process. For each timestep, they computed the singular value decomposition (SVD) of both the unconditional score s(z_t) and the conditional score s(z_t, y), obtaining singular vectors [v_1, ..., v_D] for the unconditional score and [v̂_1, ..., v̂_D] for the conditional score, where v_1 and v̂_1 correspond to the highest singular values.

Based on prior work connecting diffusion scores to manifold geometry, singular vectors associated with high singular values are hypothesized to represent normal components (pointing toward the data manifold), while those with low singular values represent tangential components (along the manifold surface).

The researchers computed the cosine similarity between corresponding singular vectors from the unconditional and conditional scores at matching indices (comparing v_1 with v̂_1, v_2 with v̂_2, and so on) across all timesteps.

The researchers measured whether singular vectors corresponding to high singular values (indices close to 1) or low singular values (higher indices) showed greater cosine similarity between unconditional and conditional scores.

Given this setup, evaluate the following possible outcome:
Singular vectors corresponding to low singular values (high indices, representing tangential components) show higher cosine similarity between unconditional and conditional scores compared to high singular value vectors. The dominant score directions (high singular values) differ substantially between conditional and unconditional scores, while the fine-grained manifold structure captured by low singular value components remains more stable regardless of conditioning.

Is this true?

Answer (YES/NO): NO